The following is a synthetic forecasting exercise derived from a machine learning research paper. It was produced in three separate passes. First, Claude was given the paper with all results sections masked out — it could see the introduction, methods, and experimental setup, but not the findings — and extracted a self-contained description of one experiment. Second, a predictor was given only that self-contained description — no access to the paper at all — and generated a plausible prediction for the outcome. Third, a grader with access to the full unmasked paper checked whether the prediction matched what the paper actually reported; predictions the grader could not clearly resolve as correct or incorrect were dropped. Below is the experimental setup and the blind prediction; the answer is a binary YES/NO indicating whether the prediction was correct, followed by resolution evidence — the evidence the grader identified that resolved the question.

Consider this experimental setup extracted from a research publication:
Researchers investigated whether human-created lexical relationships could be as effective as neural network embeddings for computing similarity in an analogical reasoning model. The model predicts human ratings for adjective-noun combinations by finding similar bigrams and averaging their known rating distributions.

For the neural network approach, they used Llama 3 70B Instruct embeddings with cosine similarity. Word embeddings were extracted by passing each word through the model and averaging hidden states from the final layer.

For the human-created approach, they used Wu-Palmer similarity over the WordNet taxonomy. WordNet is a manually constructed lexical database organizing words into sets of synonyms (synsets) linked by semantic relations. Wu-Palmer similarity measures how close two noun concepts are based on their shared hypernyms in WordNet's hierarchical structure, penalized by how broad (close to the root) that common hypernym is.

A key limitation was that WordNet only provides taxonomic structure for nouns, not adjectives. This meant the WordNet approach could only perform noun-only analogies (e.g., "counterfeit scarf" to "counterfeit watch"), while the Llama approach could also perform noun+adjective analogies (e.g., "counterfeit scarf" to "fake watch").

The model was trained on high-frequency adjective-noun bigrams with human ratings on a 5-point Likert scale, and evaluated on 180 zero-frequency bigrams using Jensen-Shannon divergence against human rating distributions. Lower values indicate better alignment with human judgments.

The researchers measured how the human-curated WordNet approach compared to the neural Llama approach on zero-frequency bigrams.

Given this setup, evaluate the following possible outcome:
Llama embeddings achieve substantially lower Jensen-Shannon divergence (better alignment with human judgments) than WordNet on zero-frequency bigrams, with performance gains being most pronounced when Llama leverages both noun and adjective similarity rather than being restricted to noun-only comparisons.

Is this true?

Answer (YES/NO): NO